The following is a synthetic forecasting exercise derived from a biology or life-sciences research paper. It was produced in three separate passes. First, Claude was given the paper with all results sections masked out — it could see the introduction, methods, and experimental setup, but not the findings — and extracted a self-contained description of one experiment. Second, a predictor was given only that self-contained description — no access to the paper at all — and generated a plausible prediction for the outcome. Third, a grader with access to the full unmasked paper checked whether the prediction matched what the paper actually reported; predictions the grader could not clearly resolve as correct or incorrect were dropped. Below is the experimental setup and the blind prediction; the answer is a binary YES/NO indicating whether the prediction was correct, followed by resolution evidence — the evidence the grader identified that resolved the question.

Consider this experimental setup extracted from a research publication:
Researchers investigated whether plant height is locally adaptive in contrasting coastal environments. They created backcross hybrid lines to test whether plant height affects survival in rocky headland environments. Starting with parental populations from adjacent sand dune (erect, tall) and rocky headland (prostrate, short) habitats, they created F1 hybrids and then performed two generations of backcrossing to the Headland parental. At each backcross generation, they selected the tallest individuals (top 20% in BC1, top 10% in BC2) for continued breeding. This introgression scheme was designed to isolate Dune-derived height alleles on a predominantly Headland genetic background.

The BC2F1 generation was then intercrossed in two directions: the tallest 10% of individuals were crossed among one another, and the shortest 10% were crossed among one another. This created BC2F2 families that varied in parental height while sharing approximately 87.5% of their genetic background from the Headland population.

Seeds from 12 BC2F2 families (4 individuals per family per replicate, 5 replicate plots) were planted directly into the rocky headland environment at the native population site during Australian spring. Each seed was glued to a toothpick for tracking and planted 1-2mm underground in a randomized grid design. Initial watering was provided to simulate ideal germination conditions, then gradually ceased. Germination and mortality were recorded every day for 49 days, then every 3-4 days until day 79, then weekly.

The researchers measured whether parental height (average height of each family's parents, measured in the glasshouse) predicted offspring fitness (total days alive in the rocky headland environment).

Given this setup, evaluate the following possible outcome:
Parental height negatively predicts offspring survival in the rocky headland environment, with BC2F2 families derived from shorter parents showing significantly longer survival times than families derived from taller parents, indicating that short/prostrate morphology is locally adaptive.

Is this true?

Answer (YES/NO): YES